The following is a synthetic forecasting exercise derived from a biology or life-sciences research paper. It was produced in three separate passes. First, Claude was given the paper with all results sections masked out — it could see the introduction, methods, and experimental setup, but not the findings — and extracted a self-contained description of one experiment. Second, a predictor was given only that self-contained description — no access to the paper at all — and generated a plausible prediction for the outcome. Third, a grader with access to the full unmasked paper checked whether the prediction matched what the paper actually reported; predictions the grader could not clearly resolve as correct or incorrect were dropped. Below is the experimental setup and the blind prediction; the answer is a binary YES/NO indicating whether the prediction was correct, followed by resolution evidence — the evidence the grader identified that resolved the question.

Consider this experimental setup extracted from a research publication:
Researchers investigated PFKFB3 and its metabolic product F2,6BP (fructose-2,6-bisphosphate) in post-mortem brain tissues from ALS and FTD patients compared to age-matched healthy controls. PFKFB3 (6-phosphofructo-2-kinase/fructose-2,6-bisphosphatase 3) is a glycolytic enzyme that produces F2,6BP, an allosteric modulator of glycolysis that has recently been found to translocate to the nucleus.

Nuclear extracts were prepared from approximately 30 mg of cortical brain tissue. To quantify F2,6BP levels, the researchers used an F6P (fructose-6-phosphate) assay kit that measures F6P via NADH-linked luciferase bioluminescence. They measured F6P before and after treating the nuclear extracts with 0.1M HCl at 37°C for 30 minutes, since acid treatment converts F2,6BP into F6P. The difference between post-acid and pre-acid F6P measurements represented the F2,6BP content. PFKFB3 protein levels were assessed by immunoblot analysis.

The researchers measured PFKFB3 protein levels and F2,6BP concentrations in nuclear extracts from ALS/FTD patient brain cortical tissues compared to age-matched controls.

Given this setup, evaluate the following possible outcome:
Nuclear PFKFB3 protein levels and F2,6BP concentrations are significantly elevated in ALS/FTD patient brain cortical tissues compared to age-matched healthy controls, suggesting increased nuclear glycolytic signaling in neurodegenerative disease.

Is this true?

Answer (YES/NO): NO